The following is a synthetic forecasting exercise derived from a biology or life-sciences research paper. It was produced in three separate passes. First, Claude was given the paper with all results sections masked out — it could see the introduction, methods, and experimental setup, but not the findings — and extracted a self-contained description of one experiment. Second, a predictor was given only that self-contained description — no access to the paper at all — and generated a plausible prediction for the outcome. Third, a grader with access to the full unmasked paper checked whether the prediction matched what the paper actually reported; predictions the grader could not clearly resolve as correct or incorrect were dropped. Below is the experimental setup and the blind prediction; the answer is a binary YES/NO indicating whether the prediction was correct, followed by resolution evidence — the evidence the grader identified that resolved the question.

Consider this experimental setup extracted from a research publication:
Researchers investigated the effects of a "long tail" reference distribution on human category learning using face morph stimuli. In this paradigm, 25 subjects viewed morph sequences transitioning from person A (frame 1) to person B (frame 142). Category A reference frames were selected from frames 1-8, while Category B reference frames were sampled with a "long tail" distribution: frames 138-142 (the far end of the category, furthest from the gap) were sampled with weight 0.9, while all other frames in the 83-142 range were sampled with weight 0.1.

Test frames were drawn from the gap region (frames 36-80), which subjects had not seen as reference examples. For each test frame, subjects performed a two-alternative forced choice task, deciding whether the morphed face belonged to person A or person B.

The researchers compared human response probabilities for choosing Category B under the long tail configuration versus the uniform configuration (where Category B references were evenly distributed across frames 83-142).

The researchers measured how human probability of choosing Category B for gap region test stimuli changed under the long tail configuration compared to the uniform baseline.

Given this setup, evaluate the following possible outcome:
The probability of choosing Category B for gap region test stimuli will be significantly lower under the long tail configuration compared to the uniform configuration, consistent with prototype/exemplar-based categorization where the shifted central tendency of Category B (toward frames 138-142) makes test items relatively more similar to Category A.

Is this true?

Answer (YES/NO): NO